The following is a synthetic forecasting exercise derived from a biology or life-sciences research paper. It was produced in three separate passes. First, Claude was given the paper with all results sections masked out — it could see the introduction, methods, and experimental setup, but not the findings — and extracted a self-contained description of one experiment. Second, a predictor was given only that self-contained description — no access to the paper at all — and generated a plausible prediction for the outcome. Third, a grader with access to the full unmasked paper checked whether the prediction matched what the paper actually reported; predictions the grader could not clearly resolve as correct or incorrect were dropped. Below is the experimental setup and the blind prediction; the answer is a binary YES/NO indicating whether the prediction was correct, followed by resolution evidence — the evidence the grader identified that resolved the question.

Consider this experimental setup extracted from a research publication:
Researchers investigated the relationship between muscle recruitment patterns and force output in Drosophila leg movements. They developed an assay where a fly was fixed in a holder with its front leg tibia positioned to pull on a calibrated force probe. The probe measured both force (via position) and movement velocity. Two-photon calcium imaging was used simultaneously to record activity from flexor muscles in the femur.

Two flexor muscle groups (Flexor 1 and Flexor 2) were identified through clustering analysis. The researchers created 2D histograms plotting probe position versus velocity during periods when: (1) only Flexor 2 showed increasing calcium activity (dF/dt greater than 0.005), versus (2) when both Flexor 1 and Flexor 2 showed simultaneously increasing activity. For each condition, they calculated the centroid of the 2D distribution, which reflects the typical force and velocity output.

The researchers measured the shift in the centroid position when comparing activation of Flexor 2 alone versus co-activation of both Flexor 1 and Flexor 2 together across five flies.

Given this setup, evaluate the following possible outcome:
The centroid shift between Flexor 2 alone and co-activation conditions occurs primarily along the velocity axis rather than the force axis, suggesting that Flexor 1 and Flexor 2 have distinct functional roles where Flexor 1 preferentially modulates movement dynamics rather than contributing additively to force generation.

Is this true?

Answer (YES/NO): NO